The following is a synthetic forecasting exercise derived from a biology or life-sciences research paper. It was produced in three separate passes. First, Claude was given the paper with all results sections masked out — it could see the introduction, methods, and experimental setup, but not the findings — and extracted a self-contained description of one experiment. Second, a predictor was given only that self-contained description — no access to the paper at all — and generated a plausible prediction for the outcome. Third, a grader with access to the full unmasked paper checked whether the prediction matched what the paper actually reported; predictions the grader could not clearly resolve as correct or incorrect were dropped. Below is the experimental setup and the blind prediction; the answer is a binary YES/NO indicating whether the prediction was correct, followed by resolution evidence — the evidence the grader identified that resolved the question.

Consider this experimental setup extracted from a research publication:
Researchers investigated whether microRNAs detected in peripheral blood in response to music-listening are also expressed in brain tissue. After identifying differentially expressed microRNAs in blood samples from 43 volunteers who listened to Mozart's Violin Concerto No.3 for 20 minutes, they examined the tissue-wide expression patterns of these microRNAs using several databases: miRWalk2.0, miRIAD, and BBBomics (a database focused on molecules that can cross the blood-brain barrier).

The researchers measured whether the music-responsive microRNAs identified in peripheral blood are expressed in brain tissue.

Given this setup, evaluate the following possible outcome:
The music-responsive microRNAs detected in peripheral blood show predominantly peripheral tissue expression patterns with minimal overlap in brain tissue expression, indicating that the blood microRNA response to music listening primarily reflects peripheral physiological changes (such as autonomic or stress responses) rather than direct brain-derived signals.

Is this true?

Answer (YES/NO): NO